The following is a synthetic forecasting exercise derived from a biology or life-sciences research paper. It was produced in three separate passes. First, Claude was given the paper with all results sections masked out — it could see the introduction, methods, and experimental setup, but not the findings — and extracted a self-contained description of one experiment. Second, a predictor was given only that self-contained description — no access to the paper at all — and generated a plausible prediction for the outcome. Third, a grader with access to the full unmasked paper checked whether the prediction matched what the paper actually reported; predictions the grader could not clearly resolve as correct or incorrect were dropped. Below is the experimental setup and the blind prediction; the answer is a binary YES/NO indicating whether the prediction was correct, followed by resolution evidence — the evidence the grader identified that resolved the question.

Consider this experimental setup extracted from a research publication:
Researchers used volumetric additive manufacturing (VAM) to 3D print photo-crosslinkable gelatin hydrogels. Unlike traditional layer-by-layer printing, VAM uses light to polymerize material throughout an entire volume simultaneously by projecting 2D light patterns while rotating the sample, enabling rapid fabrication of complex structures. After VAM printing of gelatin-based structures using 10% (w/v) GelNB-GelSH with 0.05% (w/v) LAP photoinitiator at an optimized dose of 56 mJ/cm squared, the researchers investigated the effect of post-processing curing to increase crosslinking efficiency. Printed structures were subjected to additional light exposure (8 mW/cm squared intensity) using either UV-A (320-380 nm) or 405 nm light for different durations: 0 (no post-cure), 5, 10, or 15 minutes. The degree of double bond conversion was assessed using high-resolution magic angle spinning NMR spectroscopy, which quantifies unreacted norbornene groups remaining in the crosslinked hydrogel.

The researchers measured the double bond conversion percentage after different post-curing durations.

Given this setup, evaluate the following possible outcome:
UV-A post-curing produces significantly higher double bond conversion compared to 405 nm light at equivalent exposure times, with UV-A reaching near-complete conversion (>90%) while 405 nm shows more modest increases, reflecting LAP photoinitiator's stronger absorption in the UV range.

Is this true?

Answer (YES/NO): NO